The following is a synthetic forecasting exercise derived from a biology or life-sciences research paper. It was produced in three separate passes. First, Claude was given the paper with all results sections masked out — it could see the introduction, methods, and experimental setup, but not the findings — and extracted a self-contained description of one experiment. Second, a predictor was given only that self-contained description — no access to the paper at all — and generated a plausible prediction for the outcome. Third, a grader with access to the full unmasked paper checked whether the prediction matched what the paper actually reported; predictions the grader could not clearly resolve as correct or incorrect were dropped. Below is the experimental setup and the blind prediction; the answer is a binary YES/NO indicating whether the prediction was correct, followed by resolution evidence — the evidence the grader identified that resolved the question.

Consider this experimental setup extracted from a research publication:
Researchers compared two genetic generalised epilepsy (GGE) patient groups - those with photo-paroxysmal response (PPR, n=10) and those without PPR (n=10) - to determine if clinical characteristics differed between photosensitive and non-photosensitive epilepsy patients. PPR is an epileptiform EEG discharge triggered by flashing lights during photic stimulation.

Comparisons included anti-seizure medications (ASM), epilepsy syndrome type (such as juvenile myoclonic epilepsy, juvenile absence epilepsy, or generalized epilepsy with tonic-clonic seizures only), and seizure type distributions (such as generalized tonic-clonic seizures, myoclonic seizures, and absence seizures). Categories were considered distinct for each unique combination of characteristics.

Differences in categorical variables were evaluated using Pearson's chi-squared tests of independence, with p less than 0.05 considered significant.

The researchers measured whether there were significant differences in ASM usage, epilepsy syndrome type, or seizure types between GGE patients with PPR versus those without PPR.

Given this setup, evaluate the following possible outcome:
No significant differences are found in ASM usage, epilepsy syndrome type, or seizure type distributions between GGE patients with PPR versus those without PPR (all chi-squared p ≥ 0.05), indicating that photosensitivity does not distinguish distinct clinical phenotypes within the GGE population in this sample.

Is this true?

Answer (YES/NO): YES